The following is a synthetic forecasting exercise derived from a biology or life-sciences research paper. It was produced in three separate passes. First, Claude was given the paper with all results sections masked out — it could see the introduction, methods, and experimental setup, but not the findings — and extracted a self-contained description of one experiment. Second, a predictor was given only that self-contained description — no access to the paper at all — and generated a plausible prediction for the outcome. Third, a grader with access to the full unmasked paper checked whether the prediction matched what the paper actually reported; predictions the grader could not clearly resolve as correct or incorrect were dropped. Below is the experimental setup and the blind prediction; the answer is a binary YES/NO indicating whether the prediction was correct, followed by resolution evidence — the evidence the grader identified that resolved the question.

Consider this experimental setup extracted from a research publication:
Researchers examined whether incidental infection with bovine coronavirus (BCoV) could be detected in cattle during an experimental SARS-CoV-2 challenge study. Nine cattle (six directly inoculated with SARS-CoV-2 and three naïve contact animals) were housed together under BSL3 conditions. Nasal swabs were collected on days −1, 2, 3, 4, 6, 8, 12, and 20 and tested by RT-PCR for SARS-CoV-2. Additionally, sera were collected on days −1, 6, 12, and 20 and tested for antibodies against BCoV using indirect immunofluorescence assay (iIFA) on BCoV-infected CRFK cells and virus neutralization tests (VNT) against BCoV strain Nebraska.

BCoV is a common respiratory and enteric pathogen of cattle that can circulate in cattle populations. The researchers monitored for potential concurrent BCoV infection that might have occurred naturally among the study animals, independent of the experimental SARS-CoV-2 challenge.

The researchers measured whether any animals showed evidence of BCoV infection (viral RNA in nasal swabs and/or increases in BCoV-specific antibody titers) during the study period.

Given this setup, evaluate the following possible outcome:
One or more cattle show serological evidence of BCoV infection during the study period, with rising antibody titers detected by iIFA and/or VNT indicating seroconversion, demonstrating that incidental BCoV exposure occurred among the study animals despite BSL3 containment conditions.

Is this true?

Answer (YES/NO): NO